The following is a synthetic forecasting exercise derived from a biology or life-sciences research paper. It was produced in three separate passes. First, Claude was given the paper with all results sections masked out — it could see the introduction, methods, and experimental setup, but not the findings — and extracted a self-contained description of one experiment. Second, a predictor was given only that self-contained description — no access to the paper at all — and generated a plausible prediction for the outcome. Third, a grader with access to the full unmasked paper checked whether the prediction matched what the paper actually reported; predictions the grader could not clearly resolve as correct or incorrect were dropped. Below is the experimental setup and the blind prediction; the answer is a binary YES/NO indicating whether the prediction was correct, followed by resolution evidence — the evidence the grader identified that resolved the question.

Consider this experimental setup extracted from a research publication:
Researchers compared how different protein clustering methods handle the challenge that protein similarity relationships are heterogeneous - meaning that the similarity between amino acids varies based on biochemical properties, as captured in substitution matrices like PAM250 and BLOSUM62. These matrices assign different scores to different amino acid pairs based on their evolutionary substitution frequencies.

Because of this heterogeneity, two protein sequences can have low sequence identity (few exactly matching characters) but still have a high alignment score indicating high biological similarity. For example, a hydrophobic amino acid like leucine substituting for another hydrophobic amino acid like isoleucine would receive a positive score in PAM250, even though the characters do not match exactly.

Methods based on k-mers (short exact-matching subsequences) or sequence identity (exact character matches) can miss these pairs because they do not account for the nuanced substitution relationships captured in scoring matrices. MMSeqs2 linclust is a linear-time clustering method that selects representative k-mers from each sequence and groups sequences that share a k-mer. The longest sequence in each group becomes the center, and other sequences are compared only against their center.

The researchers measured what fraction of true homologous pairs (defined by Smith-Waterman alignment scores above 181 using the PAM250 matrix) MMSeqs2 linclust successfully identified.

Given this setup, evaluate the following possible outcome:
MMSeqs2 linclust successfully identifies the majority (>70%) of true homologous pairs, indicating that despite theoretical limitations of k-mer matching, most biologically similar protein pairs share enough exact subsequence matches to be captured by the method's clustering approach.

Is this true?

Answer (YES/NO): NO